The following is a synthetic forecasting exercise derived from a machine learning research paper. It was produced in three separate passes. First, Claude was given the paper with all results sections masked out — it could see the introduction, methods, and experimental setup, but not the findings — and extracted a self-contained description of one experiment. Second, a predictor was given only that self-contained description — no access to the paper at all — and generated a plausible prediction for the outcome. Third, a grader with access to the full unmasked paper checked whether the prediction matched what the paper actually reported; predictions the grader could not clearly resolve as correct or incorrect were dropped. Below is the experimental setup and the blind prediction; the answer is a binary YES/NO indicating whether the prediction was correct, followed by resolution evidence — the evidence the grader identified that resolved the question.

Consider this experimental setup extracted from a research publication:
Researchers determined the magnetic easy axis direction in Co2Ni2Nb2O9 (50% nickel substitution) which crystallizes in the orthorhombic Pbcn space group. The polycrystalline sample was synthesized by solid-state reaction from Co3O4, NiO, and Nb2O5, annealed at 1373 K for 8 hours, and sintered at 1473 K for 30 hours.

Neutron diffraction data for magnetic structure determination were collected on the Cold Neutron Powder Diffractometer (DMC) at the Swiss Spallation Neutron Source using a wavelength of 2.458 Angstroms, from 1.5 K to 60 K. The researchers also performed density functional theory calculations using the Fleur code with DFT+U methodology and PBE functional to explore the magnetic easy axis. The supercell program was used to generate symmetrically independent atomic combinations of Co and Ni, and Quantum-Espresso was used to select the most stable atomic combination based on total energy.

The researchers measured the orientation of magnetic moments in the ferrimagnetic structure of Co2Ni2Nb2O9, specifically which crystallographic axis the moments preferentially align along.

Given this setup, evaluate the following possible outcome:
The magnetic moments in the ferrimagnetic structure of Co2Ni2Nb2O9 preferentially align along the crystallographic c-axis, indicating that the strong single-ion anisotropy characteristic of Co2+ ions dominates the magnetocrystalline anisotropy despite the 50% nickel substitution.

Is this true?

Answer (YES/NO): NO